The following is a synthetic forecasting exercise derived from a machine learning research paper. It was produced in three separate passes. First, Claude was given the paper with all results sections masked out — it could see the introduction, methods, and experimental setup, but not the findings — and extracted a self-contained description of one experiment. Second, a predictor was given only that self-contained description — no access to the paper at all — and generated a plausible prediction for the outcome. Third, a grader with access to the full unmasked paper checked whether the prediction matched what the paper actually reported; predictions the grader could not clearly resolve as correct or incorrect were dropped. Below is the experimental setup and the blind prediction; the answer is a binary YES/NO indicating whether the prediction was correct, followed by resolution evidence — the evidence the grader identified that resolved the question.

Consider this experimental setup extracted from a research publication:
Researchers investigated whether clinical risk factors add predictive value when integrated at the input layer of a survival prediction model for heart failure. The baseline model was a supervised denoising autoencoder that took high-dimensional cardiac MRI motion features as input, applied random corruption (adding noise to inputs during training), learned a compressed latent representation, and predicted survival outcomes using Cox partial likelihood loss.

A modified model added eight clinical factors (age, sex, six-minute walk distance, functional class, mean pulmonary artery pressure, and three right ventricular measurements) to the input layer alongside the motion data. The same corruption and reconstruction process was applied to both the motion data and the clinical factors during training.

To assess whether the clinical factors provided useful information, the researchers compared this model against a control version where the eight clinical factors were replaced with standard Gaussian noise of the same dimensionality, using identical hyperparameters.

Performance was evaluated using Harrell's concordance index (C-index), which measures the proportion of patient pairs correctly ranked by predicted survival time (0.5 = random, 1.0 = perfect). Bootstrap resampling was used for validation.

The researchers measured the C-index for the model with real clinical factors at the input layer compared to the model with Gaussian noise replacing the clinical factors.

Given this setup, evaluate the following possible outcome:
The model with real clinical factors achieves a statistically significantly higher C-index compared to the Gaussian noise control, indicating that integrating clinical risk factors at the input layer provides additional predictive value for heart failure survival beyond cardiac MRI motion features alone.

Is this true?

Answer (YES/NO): NO